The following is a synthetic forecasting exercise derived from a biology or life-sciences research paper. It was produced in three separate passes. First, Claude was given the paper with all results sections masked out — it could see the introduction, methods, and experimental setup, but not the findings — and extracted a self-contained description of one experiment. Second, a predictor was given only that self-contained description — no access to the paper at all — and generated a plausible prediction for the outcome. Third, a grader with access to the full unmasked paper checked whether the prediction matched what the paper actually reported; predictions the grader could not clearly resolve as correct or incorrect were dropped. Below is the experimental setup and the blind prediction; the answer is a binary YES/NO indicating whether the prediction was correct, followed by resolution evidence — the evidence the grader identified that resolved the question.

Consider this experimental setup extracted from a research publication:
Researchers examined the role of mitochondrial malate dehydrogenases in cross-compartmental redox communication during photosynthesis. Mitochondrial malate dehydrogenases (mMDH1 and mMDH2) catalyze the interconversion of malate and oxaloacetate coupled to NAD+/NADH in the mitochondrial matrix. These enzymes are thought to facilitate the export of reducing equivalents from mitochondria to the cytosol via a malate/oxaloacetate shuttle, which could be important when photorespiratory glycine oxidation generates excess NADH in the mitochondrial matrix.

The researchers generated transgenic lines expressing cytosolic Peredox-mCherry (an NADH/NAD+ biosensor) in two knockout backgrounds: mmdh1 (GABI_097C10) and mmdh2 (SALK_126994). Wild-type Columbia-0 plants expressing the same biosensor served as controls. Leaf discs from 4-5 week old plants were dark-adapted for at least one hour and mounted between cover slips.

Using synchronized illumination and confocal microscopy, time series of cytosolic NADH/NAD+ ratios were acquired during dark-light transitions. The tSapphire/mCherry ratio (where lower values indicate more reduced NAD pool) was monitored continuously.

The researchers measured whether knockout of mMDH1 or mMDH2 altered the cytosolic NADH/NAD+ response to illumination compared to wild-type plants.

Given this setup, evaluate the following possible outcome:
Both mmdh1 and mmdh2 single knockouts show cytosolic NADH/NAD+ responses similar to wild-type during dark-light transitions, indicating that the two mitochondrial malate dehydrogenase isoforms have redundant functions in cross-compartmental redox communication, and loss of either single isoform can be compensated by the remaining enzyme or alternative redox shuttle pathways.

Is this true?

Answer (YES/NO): YES